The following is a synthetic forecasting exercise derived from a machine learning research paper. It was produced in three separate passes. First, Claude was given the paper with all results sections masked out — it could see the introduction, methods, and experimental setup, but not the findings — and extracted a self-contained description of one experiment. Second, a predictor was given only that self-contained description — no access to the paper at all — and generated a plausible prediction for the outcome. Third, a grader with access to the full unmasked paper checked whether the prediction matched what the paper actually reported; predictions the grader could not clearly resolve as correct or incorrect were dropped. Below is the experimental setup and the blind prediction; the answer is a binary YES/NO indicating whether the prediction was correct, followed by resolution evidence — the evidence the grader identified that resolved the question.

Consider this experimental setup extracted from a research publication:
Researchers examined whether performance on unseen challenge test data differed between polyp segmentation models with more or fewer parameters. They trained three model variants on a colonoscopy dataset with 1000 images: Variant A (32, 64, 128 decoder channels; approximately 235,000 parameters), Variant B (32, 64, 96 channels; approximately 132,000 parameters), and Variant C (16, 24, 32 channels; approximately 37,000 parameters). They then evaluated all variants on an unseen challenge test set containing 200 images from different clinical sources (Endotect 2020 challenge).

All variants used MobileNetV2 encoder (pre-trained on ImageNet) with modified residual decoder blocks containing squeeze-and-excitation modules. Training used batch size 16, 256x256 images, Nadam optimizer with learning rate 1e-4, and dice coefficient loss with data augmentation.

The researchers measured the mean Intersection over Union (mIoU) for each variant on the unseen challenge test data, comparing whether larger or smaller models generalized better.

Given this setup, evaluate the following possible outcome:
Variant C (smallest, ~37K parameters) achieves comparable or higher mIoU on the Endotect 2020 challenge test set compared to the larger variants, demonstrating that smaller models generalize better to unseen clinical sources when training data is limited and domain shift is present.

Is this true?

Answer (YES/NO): NO